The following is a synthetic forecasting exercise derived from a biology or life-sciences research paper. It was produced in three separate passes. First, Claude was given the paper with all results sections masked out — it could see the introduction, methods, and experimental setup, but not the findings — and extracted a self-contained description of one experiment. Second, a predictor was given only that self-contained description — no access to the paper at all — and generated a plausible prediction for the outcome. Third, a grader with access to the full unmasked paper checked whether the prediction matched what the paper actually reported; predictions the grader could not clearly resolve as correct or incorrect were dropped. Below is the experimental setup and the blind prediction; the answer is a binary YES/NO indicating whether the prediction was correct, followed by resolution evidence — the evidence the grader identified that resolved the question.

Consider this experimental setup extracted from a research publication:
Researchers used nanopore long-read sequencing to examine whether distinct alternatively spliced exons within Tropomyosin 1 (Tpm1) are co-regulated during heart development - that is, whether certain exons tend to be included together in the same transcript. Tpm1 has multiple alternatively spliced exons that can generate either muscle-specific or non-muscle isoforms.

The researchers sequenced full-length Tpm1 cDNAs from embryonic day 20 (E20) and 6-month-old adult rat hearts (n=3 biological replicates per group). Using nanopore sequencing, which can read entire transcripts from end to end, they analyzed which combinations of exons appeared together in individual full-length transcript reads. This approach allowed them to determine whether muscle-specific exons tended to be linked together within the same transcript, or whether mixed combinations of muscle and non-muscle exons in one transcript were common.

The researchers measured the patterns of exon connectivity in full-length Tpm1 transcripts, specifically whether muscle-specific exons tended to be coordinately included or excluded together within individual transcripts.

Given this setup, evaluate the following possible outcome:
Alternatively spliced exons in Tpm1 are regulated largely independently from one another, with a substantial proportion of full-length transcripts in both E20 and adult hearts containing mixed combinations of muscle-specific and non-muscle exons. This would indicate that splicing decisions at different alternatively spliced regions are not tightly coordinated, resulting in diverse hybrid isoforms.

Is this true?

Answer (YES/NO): NO